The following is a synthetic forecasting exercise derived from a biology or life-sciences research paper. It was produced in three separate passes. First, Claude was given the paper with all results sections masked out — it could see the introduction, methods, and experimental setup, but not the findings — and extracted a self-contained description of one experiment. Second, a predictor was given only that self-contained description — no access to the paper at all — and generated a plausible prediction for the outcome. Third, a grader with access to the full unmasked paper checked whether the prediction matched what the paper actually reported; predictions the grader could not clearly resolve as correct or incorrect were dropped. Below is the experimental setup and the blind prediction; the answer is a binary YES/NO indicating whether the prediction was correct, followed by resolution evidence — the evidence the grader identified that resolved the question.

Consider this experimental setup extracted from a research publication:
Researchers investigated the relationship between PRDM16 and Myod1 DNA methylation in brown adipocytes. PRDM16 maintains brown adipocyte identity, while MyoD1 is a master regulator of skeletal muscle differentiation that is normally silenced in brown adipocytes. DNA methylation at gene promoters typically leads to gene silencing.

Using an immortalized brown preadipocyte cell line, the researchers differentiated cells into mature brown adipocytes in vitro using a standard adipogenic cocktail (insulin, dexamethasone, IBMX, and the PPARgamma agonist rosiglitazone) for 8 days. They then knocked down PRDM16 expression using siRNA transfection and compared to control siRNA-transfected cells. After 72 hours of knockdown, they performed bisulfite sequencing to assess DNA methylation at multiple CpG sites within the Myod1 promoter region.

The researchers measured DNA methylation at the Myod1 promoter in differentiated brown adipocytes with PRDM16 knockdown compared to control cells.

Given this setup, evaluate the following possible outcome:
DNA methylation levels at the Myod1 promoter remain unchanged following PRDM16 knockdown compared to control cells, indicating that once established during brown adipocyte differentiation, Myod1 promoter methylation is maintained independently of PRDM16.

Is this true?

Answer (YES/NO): NO